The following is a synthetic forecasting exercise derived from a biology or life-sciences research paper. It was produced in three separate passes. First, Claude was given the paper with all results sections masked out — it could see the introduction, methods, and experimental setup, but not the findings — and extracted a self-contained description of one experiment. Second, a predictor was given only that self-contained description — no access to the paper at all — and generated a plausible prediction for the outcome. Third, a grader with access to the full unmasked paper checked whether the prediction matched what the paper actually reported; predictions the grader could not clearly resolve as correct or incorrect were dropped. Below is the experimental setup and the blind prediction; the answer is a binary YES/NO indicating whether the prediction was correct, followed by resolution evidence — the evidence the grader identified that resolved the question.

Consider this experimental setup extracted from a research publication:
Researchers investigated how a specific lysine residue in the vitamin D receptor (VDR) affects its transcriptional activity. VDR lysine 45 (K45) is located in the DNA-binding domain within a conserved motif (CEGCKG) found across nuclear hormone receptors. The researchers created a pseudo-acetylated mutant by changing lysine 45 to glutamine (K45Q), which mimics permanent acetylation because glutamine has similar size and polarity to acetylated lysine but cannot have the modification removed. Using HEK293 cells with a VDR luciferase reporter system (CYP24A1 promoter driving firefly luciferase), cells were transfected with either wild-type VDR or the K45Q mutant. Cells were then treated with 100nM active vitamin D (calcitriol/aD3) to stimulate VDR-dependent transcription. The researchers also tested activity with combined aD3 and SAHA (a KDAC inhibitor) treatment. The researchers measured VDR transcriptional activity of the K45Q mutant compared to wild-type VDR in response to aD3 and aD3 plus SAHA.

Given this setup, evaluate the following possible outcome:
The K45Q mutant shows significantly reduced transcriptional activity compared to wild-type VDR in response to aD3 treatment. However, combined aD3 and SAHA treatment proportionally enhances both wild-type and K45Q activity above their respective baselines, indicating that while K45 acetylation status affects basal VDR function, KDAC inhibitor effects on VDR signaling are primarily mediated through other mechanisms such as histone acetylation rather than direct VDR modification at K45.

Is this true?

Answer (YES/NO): NO